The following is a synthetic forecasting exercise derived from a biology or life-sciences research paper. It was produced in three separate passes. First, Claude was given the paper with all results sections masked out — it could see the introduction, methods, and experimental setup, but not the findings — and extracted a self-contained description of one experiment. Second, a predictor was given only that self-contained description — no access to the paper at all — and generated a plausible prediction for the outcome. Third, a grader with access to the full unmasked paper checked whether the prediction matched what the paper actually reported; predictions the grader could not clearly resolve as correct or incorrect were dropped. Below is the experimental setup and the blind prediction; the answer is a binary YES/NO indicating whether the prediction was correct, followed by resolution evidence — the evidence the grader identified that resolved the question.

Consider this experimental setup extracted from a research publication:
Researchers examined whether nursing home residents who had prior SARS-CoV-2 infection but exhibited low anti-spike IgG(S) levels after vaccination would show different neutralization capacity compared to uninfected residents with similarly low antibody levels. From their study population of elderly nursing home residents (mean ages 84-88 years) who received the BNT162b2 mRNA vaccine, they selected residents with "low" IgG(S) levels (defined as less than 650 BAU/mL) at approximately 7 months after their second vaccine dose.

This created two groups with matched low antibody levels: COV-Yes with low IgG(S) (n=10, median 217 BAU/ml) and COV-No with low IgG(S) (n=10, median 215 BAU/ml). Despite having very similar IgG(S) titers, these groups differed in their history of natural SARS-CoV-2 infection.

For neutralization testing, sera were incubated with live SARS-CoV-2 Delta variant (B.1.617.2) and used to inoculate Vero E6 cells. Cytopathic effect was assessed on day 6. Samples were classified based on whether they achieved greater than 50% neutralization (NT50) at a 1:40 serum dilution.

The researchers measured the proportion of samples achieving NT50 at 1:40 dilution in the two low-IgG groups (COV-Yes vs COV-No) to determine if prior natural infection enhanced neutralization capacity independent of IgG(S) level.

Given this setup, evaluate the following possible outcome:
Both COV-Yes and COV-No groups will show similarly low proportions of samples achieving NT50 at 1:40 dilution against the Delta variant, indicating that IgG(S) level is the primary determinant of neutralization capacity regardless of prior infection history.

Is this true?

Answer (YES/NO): YES